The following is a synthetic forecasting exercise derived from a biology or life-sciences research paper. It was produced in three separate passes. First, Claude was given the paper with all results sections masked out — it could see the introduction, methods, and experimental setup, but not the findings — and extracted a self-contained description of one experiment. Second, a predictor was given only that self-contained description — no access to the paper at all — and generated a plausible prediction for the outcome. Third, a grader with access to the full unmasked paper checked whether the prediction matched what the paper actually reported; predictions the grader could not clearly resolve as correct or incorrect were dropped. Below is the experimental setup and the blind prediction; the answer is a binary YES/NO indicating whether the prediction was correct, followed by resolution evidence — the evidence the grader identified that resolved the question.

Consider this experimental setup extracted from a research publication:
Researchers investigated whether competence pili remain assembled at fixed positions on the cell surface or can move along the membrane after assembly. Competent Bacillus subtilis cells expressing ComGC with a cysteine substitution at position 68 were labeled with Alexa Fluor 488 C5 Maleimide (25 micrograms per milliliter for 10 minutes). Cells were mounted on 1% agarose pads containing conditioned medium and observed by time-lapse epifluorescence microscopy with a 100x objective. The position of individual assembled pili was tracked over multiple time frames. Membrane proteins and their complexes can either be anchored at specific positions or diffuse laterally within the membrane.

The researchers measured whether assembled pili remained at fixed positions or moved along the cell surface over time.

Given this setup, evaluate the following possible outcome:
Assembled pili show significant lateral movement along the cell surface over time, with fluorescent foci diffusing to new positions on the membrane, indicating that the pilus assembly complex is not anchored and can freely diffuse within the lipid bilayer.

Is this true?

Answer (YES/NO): NO